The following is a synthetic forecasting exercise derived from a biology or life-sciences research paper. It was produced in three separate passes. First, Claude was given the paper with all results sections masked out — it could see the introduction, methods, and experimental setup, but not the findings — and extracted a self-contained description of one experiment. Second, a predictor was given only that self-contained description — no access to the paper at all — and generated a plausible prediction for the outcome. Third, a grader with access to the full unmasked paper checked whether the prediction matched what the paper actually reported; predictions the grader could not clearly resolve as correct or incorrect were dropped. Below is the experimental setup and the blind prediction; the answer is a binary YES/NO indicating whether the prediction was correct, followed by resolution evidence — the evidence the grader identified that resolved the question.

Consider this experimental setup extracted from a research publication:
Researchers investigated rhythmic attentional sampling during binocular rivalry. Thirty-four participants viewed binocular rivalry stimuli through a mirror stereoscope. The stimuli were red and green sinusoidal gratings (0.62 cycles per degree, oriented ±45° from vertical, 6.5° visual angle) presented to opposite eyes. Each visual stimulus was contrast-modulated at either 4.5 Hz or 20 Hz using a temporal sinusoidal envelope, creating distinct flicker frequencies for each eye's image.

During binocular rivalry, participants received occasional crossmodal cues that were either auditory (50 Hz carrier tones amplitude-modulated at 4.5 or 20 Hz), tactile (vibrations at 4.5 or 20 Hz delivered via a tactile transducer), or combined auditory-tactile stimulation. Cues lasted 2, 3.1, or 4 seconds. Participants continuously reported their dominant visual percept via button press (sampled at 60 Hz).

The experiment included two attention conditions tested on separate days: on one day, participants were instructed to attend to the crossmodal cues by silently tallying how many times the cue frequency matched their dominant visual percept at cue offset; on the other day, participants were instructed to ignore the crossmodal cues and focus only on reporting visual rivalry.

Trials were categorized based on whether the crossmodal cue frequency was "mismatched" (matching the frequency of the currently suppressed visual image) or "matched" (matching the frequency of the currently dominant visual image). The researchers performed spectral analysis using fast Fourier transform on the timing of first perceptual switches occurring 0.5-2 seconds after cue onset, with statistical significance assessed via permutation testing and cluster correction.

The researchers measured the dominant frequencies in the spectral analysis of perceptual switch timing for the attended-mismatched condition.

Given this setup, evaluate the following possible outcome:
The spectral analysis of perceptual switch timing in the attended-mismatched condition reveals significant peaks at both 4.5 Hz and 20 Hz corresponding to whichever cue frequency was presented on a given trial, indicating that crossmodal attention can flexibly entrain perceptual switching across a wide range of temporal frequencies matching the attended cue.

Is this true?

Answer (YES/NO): NO